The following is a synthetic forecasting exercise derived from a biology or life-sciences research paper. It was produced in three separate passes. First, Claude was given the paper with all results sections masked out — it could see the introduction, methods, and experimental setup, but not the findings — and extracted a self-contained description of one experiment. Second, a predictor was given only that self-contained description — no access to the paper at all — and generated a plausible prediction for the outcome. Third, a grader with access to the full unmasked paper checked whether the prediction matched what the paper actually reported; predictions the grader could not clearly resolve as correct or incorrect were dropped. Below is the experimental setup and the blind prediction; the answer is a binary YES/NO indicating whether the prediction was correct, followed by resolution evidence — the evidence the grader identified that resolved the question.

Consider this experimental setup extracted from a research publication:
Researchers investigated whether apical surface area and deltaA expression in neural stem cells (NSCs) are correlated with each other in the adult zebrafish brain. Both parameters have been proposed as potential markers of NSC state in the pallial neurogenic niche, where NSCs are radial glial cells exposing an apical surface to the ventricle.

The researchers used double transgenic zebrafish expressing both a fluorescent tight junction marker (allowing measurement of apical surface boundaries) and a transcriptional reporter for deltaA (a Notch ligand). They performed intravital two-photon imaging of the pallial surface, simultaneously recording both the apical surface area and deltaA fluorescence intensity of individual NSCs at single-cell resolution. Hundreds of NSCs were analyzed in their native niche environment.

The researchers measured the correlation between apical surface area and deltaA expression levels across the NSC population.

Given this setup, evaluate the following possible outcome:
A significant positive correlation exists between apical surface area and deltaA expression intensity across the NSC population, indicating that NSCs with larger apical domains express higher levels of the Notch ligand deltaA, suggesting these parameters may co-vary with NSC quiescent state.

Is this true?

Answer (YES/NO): NO